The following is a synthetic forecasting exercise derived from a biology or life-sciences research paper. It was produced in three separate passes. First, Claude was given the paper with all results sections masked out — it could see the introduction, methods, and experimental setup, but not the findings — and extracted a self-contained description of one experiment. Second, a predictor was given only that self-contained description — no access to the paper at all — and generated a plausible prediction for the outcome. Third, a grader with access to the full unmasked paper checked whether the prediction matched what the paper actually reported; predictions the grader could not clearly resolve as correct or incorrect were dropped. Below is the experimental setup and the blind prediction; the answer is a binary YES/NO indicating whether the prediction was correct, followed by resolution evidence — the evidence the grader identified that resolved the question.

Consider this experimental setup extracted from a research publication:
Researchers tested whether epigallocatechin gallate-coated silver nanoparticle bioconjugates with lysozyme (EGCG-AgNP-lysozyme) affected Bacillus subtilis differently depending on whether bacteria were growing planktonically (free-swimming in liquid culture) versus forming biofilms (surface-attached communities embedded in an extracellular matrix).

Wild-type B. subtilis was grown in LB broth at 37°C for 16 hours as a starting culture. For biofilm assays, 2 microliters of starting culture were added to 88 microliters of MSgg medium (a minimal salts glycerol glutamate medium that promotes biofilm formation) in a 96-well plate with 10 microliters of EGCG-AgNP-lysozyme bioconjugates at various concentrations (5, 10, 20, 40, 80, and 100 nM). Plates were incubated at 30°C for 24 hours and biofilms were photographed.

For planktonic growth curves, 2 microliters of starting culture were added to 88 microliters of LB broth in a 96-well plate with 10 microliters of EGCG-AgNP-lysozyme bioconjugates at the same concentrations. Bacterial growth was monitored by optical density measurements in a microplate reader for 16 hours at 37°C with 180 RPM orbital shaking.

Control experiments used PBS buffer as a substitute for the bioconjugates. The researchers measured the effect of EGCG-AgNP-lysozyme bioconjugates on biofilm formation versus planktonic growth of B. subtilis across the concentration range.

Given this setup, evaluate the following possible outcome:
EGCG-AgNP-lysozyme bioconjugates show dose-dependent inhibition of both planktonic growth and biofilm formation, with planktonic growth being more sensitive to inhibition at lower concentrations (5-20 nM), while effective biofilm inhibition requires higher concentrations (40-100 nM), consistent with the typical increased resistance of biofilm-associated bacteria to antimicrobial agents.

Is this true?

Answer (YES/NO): NO